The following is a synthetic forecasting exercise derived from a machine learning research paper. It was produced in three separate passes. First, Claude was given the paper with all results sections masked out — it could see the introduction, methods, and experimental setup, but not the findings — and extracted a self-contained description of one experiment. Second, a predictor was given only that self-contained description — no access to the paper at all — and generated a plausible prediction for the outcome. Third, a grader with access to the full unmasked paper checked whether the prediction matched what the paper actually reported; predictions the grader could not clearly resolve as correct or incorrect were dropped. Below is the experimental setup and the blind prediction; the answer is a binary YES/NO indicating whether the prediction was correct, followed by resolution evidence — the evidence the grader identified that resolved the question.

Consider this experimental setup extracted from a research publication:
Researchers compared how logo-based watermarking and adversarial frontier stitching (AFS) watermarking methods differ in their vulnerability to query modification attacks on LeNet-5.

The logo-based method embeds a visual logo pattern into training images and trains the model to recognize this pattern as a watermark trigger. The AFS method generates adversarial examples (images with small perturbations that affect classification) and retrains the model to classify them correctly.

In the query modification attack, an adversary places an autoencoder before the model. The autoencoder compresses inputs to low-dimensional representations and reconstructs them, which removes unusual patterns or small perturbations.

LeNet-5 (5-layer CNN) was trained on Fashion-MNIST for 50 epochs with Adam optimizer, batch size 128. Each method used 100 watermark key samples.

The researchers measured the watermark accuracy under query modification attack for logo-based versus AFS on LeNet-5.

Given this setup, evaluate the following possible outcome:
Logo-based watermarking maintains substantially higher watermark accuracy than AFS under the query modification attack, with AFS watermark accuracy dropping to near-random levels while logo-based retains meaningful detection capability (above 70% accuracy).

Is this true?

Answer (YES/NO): NO